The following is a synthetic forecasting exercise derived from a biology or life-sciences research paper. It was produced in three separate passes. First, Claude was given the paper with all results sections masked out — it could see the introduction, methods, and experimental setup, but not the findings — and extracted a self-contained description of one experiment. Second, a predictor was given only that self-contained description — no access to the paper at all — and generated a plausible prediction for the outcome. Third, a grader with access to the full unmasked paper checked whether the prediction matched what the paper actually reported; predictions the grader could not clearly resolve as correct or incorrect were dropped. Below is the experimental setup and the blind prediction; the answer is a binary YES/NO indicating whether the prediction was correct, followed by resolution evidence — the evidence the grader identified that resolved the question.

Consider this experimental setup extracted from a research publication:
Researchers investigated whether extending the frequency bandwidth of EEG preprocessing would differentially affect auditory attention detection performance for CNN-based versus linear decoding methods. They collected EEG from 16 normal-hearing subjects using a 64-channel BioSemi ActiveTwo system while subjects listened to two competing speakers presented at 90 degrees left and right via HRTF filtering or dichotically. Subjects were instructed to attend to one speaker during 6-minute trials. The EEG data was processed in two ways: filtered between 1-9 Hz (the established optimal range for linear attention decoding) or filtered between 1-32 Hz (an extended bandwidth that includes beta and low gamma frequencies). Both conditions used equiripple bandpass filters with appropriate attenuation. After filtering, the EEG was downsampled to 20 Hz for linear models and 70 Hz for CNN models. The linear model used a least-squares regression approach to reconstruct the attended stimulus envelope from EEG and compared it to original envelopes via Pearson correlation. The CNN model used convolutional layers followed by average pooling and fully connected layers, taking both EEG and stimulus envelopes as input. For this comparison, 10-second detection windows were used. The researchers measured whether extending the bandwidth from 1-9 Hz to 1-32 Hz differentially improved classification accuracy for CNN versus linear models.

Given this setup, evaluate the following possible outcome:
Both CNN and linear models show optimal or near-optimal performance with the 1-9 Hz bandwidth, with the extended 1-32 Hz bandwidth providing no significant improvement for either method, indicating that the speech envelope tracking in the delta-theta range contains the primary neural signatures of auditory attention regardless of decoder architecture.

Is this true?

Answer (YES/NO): NO